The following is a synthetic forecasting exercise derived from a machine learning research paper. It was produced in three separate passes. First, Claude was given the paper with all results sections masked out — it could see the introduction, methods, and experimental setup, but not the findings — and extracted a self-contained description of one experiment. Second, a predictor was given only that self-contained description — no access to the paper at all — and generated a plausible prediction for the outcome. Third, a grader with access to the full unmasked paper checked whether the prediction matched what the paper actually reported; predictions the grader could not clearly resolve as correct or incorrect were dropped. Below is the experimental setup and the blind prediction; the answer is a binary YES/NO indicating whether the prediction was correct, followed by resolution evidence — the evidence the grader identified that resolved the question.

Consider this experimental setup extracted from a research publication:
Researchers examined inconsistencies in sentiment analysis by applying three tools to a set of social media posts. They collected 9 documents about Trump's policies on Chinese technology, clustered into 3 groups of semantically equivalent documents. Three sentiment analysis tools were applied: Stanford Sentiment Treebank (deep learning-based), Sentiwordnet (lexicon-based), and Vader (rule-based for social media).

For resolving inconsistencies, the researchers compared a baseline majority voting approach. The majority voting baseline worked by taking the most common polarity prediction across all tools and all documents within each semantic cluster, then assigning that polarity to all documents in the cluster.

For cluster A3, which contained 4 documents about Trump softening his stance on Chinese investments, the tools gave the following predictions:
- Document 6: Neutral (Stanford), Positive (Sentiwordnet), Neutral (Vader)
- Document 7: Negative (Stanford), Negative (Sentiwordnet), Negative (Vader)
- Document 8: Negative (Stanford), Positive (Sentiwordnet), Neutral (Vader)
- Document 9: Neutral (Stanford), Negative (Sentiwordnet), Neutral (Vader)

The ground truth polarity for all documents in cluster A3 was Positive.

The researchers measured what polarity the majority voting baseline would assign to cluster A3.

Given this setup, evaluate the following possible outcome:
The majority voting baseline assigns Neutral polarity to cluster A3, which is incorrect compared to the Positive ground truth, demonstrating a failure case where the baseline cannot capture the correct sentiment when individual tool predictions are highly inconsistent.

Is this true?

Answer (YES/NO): NO